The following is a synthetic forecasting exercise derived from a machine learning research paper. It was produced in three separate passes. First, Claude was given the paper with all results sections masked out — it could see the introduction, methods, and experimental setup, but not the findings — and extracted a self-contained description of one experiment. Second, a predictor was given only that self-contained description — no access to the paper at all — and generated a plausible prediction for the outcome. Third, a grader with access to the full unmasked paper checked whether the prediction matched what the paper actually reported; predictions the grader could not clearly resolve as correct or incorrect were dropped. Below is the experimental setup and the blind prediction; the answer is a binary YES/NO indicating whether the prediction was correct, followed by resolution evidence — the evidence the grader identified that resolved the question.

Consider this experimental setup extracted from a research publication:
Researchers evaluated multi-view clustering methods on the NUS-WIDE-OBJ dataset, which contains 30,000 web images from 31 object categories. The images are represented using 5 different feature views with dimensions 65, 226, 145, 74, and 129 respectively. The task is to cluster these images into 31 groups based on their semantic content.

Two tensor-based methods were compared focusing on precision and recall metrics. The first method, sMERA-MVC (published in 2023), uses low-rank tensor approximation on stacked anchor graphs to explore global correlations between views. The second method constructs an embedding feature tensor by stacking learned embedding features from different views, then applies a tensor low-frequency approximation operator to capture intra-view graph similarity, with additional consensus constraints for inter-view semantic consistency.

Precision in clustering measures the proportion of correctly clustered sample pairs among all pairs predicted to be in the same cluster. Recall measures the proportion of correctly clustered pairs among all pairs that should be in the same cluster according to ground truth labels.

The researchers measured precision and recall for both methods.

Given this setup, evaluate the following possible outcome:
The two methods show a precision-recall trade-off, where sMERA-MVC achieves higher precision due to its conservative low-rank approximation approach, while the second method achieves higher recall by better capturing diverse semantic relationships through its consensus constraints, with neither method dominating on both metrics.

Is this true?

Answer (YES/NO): YES